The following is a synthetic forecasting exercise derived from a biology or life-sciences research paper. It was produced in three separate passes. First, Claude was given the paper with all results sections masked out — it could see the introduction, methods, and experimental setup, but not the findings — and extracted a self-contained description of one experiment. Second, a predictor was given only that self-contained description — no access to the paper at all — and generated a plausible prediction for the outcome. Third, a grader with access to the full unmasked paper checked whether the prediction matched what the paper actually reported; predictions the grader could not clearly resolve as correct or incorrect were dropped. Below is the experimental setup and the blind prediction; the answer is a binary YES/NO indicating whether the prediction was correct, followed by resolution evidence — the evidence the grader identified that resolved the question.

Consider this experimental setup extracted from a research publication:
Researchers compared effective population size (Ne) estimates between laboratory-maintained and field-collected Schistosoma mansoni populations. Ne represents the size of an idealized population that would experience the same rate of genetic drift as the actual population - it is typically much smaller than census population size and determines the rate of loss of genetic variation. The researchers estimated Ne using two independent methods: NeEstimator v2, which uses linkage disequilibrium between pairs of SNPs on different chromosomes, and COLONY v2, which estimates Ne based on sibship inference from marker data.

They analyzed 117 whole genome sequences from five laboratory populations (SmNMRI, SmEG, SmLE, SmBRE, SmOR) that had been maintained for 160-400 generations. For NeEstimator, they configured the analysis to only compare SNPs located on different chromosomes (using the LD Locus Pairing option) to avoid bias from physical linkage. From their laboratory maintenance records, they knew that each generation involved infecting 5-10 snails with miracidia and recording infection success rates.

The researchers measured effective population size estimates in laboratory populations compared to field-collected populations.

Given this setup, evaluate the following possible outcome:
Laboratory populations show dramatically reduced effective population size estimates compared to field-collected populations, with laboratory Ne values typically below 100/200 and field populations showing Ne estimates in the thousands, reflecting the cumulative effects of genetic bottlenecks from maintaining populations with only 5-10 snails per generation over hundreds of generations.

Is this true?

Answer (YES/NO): YES